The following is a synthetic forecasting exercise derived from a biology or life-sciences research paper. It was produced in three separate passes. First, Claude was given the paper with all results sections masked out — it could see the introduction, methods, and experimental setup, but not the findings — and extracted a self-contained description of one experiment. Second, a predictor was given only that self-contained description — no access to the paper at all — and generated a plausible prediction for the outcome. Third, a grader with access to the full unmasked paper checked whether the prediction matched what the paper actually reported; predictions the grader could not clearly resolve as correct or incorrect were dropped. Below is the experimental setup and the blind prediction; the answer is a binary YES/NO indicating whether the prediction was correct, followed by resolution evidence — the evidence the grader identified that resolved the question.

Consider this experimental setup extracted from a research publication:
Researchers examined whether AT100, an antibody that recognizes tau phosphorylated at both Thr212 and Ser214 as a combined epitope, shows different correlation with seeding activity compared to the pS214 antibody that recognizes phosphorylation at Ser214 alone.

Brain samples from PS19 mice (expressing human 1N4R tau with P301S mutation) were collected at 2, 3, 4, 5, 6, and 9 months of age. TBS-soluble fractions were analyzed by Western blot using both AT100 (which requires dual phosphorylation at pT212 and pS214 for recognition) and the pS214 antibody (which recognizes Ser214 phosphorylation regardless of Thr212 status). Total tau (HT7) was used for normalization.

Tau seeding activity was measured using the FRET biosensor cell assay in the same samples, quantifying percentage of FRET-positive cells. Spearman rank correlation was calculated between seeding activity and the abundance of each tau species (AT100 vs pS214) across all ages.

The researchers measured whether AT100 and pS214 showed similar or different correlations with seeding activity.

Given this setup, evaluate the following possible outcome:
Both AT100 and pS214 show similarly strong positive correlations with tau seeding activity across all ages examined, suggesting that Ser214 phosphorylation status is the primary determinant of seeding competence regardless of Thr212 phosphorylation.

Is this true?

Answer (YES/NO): NO